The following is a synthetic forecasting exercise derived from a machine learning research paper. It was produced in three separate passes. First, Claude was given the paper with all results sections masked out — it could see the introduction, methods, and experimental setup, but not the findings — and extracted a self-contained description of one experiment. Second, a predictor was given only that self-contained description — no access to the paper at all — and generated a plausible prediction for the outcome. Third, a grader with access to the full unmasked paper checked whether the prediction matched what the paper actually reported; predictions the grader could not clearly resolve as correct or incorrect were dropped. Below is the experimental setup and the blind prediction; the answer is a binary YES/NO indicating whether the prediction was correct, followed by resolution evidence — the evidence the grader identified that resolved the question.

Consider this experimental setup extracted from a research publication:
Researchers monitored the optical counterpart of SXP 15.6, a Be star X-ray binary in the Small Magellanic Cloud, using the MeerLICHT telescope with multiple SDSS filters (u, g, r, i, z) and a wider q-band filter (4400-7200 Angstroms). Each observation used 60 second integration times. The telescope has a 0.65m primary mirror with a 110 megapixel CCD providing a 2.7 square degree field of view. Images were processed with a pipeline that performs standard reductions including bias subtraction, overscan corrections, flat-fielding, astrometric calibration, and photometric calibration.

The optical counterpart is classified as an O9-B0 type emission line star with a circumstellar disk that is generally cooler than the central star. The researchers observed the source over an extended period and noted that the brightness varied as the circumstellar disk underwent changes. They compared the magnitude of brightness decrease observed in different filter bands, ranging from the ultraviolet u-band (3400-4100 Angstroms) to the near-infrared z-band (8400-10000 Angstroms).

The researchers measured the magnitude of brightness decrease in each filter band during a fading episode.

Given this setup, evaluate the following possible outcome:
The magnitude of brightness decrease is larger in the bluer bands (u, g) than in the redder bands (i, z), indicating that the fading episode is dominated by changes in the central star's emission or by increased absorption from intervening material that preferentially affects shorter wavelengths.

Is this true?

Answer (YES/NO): NO